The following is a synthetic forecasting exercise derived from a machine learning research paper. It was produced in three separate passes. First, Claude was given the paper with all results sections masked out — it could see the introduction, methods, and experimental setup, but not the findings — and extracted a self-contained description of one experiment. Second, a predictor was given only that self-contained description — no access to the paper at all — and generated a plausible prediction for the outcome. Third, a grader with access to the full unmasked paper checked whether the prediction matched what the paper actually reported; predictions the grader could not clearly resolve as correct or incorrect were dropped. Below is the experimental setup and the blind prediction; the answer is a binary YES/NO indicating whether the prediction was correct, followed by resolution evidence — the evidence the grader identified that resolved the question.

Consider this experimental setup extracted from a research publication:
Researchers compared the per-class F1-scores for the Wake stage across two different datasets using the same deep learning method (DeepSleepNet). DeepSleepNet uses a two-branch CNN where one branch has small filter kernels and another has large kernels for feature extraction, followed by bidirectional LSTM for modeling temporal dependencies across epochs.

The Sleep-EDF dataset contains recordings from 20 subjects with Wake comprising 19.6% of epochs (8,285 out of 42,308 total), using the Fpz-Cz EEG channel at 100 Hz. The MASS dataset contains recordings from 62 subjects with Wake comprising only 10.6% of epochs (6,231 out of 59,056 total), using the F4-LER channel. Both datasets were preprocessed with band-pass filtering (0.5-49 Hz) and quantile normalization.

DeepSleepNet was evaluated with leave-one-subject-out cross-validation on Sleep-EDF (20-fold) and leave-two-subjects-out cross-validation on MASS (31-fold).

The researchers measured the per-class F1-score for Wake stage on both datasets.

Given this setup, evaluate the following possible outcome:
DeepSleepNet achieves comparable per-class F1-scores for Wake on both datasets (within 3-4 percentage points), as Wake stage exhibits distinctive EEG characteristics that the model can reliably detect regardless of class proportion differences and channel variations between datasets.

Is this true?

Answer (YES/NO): YES